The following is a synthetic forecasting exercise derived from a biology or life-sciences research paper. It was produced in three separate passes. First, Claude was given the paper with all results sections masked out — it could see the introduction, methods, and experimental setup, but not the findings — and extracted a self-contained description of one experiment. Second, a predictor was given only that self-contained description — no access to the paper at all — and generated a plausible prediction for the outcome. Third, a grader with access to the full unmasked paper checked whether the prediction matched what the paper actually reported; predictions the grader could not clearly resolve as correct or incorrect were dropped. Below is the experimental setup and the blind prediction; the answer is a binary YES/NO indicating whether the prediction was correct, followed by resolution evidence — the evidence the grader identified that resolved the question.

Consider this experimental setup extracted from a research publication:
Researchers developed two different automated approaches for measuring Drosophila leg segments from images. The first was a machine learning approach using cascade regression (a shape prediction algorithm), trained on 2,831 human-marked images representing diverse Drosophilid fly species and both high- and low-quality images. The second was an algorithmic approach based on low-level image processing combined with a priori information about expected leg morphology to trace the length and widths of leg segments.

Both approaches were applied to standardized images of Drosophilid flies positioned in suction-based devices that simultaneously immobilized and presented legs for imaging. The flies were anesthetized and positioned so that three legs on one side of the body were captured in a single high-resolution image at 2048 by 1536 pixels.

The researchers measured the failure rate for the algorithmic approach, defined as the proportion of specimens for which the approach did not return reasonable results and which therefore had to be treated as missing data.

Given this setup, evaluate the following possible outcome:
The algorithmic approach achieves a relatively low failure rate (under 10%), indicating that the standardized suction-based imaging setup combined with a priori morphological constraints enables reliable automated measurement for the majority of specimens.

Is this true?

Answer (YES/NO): YES